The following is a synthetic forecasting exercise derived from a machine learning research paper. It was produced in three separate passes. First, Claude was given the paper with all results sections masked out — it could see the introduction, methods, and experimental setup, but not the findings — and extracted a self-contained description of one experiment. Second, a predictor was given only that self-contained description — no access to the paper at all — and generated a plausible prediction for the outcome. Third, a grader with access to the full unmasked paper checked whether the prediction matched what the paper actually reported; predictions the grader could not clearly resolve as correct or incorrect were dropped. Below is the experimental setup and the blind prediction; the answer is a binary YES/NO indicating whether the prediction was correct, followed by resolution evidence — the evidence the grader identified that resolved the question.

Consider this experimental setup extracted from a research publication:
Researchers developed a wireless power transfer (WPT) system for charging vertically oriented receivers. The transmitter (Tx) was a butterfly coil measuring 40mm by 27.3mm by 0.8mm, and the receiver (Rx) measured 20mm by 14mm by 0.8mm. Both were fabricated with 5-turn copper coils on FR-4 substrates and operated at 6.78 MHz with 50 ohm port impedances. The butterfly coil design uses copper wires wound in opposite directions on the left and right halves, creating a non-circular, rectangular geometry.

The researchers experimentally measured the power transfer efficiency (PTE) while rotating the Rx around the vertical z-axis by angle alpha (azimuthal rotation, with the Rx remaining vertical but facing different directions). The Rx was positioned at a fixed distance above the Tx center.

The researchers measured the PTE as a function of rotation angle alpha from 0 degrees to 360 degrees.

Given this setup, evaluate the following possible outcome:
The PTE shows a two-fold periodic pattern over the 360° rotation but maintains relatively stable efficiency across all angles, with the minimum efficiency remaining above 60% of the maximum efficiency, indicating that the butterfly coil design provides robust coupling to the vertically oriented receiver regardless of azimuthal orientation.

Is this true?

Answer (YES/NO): NO